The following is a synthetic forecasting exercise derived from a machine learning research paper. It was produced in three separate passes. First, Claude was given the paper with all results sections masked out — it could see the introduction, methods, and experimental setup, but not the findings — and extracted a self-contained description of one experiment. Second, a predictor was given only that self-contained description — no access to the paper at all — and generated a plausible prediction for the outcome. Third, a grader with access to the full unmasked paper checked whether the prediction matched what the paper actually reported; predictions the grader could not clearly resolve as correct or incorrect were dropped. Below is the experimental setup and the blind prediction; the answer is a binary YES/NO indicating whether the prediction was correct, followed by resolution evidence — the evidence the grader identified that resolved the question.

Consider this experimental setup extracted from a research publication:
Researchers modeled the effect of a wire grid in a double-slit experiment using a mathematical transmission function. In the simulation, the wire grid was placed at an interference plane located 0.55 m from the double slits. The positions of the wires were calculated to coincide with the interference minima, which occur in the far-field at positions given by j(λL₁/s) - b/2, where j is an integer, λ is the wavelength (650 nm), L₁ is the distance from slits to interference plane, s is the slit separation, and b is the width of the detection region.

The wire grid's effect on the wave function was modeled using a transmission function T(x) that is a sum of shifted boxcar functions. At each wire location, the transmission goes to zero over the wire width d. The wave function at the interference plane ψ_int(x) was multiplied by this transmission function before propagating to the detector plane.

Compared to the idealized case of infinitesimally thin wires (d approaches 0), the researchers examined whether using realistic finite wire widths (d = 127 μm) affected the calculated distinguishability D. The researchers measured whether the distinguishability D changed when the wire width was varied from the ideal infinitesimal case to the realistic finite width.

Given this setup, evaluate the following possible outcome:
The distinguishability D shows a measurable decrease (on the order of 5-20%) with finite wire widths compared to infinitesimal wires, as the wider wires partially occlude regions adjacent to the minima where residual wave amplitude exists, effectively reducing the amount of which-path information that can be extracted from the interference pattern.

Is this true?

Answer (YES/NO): NO